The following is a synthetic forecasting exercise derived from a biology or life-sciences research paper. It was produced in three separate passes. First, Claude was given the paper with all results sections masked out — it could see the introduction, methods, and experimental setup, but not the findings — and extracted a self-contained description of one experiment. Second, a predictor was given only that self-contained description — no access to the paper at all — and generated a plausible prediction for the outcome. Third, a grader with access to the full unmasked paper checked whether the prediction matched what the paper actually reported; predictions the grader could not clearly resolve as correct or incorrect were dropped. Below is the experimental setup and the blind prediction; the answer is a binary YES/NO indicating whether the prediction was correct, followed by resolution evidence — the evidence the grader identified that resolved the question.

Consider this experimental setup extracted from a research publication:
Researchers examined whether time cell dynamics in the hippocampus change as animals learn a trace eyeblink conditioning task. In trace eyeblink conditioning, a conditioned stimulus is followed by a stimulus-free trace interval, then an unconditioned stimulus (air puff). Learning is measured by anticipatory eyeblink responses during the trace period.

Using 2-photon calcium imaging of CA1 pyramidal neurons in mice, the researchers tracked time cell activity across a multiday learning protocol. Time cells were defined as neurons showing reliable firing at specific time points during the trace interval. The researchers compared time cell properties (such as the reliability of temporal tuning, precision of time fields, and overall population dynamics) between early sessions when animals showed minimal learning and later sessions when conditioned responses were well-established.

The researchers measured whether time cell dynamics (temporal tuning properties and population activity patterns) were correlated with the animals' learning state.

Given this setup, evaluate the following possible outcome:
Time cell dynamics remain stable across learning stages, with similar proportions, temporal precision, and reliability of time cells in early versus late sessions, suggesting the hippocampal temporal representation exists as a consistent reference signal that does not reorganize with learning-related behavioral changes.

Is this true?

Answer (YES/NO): YES